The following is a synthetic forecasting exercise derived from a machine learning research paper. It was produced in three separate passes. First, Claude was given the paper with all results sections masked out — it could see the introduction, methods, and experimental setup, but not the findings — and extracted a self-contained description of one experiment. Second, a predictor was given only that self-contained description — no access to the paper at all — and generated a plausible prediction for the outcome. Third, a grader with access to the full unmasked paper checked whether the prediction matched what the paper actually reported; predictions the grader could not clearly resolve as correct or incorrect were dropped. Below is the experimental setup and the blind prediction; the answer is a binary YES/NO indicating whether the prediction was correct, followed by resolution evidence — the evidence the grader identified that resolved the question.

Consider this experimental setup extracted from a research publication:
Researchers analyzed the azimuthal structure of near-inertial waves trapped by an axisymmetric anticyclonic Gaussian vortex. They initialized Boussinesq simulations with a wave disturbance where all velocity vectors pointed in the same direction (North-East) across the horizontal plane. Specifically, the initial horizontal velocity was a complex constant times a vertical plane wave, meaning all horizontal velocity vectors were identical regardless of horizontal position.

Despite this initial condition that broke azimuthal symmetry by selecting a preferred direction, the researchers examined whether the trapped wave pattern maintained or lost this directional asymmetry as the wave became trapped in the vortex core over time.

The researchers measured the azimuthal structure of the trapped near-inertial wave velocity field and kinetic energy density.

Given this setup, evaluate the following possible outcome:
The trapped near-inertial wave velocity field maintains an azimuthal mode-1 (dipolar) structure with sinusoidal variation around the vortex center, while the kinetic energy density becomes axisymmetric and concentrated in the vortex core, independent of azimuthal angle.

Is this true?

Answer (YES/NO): NO